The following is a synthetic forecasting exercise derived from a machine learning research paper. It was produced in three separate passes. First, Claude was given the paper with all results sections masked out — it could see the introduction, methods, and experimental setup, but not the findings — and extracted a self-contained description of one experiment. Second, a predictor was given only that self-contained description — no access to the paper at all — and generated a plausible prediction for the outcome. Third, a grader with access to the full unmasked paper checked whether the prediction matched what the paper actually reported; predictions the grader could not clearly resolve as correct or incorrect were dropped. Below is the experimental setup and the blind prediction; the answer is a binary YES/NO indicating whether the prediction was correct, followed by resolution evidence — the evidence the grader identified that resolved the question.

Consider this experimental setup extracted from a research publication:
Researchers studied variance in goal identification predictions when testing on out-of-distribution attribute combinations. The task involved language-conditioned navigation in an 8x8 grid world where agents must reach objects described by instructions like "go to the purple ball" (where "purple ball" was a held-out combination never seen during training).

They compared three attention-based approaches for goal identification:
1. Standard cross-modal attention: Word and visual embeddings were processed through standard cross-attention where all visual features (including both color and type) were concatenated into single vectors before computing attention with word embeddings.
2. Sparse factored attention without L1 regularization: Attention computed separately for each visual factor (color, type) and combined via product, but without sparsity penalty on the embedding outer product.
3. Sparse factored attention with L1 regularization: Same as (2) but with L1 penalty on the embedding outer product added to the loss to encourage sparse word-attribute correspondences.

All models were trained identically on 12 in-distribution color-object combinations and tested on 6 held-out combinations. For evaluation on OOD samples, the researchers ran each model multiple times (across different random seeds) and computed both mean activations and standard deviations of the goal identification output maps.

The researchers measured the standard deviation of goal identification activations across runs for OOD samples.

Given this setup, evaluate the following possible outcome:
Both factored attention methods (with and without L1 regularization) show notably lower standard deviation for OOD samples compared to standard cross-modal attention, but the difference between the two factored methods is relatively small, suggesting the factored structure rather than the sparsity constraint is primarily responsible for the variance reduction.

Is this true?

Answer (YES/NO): NO